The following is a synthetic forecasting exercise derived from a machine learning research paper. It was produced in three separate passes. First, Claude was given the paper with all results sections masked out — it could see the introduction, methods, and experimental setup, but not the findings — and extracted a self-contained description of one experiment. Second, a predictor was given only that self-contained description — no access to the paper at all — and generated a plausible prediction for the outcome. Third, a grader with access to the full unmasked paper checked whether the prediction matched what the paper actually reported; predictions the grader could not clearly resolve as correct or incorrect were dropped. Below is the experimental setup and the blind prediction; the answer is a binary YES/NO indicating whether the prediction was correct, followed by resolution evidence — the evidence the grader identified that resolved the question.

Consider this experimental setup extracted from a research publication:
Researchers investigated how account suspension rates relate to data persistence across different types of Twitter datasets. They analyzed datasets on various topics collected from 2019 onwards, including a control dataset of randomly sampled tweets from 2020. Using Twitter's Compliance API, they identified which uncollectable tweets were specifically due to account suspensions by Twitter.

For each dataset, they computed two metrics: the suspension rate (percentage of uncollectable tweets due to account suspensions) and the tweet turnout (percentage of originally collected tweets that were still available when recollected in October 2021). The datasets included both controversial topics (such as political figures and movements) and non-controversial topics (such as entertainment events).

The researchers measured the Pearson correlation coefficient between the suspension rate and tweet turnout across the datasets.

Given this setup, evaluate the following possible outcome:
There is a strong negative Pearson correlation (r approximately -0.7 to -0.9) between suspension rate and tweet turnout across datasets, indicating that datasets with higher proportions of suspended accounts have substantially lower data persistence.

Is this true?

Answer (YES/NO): NO